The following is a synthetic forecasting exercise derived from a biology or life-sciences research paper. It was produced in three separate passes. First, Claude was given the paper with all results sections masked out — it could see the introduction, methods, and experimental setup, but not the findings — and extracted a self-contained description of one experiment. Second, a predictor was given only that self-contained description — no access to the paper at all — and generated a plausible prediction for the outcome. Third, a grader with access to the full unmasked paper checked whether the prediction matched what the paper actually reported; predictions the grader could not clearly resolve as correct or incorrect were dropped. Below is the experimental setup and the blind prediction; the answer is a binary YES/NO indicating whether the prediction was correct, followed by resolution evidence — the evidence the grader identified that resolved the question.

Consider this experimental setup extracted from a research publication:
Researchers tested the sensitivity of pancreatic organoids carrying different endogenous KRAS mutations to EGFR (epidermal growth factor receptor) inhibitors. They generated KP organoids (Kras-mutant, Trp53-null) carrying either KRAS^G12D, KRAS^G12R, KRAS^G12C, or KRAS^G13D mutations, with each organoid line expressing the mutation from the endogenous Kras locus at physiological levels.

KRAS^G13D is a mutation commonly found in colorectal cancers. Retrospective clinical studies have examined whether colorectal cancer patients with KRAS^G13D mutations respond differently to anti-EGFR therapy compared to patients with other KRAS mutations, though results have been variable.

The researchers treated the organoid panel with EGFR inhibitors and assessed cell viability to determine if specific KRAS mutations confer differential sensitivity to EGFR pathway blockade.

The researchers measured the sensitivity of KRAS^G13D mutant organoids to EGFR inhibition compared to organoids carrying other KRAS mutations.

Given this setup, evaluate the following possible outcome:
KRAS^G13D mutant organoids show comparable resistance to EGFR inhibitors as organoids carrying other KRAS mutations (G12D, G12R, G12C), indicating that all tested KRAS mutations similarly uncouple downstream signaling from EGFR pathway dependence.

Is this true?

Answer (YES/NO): NO